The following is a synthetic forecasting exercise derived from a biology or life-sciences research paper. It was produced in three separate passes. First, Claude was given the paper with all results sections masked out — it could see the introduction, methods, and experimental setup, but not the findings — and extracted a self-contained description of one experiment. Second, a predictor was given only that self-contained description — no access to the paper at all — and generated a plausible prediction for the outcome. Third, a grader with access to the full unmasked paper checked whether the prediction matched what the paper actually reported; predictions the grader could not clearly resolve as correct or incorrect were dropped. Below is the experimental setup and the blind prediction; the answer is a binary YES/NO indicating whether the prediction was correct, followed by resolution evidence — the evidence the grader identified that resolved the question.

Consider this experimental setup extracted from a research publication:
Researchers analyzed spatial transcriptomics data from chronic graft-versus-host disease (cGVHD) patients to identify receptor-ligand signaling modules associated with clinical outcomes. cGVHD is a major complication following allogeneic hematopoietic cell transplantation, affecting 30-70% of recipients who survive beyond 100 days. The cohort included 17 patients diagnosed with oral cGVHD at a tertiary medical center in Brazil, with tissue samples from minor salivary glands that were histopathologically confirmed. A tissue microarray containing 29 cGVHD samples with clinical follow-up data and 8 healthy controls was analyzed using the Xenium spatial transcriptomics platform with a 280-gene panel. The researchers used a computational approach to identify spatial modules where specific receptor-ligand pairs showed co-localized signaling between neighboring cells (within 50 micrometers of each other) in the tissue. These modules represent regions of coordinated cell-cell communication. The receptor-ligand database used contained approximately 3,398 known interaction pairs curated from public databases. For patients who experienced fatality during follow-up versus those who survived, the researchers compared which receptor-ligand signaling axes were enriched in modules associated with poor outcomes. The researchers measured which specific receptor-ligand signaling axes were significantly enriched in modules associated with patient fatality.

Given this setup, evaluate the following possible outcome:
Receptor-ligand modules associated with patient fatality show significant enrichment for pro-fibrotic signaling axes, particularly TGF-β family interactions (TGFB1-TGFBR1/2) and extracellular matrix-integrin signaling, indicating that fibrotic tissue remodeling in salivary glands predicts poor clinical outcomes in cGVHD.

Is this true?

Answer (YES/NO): NO